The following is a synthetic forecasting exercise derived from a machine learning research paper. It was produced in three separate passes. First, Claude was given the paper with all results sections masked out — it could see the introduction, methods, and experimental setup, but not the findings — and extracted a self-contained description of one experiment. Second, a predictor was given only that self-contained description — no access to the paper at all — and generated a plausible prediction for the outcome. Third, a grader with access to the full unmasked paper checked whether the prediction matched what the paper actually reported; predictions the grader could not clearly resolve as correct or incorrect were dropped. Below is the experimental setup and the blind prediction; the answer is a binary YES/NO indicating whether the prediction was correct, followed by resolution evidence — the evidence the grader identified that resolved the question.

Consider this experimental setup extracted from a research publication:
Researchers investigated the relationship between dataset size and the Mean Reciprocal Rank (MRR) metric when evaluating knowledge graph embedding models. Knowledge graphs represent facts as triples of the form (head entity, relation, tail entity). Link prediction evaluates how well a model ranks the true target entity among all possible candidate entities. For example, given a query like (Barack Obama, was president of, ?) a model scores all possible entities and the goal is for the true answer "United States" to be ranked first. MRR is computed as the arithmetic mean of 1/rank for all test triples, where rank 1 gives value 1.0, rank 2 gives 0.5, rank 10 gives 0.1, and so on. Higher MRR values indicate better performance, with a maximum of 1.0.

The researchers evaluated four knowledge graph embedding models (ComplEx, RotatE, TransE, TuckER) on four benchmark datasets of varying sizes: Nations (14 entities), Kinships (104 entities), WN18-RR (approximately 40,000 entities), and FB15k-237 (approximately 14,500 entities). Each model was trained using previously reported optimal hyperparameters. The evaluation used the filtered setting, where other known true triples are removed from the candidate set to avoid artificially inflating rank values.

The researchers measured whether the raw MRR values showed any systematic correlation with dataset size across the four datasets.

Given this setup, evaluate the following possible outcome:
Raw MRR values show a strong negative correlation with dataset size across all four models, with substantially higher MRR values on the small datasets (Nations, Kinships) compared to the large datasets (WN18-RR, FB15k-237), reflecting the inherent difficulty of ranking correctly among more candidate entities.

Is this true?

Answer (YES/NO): YES